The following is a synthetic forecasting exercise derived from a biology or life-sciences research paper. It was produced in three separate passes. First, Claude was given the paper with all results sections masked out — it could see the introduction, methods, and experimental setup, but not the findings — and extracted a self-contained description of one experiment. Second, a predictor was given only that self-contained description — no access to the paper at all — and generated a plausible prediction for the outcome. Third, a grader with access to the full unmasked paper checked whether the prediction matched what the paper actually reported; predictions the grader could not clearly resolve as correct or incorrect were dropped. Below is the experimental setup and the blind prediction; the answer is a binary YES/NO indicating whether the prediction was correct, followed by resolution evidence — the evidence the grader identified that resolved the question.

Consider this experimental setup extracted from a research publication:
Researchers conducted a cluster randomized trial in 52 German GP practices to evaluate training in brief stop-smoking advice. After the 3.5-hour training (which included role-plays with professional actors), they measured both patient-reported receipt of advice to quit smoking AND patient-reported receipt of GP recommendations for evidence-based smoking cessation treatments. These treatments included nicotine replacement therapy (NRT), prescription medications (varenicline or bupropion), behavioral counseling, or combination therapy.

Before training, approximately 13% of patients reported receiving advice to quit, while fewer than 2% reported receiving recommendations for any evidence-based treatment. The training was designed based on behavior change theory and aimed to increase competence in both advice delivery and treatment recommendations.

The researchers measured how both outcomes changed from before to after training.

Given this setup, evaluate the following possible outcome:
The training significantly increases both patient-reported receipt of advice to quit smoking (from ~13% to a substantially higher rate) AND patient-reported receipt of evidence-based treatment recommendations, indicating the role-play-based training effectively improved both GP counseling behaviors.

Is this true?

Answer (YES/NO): YES